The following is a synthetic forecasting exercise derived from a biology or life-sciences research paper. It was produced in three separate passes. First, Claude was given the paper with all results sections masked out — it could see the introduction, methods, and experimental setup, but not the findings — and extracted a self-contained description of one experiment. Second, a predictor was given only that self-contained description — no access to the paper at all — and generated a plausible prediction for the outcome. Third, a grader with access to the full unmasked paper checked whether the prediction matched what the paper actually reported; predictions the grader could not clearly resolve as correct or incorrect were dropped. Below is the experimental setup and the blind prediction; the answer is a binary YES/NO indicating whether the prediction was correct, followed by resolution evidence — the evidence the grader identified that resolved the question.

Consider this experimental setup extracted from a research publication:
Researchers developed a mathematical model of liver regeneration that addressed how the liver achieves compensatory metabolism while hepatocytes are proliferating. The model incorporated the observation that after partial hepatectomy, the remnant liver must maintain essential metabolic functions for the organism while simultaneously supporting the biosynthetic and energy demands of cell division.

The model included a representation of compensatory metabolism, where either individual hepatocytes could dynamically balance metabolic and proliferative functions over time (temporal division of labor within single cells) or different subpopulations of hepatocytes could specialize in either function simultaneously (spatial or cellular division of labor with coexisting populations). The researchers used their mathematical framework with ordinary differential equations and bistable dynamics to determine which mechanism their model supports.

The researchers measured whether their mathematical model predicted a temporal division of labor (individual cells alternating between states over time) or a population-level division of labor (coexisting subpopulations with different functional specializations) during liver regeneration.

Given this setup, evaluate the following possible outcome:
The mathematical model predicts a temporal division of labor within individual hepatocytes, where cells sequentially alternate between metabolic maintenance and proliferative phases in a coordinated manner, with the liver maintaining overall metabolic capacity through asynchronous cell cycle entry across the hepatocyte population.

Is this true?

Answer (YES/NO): NO